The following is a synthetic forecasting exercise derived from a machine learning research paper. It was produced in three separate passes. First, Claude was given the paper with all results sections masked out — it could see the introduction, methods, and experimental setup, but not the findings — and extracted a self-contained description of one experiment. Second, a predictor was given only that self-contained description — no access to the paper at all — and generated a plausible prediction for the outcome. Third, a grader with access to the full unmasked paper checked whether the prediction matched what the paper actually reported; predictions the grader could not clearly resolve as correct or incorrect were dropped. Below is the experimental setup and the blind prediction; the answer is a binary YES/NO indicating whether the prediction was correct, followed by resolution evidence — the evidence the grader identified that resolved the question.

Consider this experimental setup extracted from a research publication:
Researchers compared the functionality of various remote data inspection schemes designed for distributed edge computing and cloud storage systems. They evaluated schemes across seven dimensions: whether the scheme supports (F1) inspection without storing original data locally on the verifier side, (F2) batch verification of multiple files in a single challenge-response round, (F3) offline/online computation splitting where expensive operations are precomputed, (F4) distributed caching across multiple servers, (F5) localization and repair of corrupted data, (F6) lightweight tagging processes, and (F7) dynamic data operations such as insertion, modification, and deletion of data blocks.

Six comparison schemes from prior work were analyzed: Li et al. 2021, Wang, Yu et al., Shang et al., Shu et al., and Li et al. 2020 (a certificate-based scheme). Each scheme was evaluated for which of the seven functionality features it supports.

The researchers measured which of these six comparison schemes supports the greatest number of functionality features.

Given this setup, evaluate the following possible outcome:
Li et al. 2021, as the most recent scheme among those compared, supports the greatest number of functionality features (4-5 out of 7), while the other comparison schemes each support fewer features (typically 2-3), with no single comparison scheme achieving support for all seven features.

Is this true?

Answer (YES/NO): NO